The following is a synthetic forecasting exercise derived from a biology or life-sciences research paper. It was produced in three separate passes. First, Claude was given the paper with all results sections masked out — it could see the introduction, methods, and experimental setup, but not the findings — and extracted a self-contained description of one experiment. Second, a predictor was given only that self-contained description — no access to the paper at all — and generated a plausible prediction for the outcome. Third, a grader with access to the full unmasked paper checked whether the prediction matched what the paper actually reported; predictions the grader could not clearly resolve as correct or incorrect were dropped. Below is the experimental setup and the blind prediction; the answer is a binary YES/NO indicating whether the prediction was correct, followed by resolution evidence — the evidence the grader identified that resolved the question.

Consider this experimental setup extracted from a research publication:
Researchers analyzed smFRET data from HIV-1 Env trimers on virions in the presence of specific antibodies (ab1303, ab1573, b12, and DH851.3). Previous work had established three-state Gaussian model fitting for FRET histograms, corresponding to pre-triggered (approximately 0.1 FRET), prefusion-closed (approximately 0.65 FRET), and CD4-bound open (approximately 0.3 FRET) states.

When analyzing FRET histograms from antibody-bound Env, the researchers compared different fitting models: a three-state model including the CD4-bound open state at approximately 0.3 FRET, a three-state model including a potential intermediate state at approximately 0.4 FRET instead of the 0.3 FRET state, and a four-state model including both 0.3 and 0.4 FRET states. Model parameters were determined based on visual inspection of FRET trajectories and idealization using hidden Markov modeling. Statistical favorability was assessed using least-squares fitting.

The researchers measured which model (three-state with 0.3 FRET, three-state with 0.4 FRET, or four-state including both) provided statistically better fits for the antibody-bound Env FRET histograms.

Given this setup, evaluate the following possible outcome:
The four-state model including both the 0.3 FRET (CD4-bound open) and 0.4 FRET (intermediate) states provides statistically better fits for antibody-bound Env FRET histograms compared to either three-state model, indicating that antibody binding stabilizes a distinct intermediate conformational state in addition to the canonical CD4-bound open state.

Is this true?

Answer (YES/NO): NO